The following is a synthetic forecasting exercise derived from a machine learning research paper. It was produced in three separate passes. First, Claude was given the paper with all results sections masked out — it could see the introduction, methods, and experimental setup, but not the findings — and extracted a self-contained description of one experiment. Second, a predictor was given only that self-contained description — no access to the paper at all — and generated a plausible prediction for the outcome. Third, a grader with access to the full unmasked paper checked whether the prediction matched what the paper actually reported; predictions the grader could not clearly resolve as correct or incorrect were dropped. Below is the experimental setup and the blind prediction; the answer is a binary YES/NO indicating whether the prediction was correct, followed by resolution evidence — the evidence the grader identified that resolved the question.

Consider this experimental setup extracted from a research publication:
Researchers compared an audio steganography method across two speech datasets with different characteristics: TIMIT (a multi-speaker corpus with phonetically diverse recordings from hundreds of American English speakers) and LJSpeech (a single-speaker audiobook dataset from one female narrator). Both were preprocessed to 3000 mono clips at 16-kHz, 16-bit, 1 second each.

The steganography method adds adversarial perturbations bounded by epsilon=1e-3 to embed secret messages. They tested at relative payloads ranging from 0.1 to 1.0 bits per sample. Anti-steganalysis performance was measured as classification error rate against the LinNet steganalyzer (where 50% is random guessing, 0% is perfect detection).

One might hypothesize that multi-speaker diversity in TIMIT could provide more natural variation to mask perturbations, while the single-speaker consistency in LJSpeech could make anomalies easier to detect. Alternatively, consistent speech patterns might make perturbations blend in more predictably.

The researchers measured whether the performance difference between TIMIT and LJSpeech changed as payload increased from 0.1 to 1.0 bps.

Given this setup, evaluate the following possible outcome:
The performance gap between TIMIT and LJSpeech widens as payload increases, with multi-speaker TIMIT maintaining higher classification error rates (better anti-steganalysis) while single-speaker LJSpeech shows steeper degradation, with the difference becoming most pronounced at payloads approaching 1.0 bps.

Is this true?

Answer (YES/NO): NO